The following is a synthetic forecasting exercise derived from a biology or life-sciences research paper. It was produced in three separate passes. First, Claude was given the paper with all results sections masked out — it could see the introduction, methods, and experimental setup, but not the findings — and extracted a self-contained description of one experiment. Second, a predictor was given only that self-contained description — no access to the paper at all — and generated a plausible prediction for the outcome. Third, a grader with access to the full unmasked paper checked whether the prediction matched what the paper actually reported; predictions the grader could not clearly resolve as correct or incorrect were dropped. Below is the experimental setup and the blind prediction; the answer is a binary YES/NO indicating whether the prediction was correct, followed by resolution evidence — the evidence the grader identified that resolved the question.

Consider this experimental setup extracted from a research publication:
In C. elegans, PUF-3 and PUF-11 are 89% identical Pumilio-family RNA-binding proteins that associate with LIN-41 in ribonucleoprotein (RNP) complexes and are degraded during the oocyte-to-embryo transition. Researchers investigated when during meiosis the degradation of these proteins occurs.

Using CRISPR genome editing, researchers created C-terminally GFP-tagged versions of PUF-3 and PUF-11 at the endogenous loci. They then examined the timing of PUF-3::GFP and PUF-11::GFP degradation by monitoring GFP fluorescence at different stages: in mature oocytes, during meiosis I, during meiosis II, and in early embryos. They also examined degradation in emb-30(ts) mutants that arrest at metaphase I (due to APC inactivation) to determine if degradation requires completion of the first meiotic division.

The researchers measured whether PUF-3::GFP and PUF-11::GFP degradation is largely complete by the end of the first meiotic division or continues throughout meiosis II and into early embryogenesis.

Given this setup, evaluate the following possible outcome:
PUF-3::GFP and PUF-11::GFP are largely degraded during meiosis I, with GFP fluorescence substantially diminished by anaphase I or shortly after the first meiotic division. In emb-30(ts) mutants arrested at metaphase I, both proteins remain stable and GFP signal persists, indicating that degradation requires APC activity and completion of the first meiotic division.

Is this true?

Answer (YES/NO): NO